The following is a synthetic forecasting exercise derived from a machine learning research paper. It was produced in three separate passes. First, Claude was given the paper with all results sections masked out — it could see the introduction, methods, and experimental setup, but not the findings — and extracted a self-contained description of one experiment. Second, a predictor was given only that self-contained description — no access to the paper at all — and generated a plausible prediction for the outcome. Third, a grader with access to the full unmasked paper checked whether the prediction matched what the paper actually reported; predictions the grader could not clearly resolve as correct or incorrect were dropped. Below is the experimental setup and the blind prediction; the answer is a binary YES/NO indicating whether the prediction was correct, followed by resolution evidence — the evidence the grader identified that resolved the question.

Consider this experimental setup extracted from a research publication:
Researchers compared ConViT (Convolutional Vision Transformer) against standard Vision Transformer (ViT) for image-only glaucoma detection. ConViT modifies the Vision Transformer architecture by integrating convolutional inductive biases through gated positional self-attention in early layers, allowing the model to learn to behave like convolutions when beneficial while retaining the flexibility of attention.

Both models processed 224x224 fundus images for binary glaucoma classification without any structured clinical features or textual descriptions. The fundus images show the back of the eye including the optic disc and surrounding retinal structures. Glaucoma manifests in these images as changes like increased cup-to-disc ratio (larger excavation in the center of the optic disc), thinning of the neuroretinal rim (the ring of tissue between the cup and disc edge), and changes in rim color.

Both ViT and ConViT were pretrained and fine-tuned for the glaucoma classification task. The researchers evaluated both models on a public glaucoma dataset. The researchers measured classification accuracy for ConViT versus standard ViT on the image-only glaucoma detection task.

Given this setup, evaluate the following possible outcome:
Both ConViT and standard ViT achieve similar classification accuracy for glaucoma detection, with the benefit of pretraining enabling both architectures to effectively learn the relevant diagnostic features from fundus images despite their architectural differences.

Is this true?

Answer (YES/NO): YES